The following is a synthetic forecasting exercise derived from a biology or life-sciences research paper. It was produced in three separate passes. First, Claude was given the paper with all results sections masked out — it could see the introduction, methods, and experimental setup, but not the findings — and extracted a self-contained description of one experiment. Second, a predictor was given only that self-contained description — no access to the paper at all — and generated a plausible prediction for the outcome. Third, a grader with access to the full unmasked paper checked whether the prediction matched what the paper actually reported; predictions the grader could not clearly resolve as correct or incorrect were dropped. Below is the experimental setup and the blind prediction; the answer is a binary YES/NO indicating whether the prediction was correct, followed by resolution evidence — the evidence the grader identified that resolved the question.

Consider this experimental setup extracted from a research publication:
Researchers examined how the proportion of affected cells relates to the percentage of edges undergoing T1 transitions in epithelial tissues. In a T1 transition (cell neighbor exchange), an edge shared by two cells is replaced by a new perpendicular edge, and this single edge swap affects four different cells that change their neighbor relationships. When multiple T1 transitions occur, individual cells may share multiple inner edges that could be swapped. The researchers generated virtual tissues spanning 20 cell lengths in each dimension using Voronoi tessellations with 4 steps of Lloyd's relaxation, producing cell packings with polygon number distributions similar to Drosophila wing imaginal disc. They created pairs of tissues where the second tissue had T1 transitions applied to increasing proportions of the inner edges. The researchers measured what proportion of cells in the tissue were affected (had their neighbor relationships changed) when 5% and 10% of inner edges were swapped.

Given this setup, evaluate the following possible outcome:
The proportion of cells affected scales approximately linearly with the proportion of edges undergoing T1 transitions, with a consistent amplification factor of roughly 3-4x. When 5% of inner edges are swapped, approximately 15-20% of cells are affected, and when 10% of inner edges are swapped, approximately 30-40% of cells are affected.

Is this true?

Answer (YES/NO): NO